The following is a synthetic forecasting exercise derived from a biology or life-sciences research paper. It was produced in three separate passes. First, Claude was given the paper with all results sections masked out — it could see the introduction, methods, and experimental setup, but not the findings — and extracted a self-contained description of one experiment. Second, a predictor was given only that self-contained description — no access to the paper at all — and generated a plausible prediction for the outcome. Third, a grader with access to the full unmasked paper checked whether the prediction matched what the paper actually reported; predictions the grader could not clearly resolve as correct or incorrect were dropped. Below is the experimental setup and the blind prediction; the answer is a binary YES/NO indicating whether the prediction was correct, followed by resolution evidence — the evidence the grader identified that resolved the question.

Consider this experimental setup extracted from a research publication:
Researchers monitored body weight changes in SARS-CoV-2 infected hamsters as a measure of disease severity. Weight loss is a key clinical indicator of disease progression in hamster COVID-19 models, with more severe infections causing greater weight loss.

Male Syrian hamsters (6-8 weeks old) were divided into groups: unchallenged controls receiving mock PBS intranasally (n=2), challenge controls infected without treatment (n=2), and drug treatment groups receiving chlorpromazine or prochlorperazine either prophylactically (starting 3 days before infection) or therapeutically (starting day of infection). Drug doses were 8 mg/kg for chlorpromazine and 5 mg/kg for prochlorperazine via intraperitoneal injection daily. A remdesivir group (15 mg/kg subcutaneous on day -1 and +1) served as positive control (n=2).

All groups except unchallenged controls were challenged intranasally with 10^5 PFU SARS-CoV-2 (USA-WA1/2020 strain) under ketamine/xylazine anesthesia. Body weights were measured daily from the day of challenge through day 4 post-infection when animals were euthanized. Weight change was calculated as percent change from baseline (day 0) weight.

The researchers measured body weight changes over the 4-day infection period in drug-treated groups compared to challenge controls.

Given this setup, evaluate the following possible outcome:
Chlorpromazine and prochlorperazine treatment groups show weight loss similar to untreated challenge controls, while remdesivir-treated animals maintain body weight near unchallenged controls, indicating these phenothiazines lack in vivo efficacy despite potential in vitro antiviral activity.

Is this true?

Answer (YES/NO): NO